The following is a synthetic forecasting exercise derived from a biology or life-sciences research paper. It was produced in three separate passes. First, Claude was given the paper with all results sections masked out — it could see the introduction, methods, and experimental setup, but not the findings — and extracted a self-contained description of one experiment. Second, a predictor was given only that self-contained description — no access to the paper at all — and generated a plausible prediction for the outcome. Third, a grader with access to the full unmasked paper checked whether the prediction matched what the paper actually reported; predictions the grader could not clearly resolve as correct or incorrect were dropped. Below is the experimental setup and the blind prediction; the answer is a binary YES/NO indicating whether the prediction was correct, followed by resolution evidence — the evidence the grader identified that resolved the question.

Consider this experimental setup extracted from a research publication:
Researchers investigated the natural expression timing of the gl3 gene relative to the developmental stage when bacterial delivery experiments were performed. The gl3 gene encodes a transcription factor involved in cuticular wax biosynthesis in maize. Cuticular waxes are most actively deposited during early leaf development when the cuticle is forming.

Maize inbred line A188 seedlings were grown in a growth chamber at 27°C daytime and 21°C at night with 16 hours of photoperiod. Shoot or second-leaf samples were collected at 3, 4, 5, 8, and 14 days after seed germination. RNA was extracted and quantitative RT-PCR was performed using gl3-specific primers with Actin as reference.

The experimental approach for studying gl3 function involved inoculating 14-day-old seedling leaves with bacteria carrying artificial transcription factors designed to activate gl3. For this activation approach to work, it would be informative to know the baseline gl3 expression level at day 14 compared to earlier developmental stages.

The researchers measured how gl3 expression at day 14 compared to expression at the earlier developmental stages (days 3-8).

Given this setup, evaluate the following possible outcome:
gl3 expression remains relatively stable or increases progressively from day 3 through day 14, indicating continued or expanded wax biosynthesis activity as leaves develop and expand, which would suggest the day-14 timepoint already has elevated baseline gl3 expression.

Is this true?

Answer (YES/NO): NO